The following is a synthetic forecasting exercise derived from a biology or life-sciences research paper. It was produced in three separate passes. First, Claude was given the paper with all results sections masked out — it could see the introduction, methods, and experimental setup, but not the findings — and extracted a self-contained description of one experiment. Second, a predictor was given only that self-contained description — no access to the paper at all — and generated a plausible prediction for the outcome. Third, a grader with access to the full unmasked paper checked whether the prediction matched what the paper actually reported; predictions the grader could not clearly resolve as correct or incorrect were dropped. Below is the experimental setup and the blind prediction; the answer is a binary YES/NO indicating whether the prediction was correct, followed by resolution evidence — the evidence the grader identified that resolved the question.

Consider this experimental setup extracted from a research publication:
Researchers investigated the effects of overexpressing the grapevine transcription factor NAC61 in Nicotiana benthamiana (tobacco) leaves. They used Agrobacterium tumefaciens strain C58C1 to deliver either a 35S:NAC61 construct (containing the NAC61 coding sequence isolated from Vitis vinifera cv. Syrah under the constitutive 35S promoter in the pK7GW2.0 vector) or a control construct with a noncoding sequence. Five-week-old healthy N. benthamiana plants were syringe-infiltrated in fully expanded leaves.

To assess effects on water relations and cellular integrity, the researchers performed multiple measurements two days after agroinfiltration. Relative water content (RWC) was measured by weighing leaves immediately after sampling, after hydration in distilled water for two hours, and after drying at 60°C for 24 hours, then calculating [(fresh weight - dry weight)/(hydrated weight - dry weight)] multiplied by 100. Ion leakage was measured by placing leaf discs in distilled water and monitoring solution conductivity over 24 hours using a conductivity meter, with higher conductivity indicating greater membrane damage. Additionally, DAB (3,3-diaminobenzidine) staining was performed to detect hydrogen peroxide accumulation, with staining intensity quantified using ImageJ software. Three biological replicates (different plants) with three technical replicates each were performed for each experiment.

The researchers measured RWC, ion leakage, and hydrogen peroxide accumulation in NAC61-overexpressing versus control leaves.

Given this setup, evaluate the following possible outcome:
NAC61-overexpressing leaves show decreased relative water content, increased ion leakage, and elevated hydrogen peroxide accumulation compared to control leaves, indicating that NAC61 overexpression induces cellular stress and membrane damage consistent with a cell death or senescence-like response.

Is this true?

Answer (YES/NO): NO